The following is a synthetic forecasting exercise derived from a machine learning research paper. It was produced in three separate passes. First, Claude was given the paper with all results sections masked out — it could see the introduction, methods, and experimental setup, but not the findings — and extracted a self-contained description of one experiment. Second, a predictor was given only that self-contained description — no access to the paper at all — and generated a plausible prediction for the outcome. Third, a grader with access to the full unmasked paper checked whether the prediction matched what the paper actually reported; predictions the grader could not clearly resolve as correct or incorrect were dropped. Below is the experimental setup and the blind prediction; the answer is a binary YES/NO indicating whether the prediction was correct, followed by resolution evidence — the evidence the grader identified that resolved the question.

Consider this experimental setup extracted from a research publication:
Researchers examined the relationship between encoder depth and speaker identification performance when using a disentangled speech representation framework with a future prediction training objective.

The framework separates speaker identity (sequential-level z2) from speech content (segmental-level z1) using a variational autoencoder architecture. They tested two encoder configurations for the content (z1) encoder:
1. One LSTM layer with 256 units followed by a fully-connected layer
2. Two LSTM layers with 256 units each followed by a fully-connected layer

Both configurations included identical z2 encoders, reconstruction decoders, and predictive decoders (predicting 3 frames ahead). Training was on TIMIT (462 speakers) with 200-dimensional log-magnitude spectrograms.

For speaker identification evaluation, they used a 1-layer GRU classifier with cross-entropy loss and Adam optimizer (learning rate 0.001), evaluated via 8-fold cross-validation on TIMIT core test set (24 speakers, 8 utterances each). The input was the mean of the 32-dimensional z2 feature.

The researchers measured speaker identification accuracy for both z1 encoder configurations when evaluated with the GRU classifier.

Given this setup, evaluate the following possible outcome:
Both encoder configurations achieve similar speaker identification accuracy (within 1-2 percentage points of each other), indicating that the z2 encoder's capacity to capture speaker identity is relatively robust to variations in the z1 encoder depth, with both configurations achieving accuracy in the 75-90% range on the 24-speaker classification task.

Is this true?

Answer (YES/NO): NO